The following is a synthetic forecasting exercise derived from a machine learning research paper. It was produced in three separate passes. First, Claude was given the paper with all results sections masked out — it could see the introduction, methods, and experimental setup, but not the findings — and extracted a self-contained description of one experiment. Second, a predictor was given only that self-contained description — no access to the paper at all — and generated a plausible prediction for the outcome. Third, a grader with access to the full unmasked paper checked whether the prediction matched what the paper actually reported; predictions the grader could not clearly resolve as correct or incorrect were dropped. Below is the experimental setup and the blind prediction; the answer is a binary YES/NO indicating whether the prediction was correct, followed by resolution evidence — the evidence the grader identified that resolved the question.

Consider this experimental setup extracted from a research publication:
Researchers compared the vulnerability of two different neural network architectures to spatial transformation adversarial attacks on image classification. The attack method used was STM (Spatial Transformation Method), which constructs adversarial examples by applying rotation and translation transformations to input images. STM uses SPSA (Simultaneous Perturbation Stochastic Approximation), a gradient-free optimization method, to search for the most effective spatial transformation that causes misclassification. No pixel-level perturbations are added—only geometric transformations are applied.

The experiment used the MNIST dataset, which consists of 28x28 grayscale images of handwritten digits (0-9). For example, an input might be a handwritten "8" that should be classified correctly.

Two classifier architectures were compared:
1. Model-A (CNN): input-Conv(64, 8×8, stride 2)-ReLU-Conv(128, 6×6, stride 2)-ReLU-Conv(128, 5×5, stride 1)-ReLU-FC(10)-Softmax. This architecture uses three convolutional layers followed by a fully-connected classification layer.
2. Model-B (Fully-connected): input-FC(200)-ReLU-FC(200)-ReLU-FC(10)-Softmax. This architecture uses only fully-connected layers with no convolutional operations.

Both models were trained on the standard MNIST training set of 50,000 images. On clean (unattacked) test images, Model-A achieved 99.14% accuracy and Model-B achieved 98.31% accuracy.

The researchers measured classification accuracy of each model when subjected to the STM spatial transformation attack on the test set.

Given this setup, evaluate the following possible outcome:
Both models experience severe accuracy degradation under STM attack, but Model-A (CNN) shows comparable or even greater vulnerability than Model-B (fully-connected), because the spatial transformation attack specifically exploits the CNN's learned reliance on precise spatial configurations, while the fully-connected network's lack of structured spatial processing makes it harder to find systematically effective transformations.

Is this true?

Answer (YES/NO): NO